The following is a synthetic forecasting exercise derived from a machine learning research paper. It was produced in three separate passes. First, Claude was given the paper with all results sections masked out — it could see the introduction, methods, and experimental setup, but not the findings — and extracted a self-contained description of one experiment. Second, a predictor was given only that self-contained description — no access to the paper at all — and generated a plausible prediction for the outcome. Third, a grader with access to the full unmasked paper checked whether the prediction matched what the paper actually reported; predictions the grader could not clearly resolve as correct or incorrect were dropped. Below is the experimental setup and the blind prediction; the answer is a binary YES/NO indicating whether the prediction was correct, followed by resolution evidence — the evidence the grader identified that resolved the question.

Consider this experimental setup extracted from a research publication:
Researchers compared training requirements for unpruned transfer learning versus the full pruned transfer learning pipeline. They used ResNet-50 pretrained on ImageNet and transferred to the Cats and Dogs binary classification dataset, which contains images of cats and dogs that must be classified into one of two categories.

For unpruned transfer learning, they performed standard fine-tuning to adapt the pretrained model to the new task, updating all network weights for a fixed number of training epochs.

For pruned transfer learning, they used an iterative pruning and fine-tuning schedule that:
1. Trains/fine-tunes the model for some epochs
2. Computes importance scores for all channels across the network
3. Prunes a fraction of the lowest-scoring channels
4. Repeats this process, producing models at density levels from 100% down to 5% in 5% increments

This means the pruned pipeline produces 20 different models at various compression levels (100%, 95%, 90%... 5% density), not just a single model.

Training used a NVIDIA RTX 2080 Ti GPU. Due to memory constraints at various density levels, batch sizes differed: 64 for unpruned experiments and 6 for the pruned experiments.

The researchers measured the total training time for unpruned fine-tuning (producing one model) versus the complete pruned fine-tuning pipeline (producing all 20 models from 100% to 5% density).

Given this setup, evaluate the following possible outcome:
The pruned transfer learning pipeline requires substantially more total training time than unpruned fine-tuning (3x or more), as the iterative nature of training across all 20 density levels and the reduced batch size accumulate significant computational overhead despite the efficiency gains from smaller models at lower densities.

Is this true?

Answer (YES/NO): YES